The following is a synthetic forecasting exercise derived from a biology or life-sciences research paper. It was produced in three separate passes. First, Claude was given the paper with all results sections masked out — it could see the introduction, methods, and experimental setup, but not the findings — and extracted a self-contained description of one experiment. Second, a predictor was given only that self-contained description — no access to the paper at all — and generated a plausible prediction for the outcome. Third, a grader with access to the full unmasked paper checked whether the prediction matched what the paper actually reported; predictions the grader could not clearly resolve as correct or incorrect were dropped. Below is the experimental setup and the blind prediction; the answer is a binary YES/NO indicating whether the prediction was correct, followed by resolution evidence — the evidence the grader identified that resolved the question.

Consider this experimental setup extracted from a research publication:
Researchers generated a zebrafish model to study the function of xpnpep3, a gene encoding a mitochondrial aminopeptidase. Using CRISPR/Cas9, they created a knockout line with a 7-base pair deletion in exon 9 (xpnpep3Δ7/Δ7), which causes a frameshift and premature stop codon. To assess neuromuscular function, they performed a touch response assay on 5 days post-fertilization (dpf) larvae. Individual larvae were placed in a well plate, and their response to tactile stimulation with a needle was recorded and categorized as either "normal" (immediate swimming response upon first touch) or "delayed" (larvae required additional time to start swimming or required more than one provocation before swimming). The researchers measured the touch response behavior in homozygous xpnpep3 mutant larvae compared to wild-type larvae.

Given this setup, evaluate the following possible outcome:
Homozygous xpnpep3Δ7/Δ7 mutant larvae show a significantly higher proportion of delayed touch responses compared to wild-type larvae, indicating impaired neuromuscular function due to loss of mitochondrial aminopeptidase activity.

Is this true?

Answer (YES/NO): NO